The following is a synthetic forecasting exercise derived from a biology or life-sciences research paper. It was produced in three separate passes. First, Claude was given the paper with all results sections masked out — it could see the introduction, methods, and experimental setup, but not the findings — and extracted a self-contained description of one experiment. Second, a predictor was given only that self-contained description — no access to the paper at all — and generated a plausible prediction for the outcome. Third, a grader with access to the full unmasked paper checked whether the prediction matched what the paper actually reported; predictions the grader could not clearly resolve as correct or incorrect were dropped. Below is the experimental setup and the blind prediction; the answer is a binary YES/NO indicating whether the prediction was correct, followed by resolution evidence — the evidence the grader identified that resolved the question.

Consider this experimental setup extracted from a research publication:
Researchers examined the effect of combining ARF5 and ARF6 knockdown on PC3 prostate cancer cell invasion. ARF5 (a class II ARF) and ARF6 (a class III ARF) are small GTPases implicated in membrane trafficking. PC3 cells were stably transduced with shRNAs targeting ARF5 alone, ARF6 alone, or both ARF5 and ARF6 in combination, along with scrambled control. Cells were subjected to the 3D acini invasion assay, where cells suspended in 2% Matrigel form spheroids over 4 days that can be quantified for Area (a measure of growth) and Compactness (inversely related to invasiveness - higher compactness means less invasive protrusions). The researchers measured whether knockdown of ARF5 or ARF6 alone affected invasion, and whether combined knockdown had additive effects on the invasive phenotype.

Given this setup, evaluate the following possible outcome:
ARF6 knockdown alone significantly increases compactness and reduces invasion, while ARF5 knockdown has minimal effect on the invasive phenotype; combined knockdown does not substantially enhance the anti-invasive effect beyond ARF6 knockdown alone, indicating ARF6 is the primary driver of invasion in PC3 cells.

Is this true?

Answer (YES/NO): NO